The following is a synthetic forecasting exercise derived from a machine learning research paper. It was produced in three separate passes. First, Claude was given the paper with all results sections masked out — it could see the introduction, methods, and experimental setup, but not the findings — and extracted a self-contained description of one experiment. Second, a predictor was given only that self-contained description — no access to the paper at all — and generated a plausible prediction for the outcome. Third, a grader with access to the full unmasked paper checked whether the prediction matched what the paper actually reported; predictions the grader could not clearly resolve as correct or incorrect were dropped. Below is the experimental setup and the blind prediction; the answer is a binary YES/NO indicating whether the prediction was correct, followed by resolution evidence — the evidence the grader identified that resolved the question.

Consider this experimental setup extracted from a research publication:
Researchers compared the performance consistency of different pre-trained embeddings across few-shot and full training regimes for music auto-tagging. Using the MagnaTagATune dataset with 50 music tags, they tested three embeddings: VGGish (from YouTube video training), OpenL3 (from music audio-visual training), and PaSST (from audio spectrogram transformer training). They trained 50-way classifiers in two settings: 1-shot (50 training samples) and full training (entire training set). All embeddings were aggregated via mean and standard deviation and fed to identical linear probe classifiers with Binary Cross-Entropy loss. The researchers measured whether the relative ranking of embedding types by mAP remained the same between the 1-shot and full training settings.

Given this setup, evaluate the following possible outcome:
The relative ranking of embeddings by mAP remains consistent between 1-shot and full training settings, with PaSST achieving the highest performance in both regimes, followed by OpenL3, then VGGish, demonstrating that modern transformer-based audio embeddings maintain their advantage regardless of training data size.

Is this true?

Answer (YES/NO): YES